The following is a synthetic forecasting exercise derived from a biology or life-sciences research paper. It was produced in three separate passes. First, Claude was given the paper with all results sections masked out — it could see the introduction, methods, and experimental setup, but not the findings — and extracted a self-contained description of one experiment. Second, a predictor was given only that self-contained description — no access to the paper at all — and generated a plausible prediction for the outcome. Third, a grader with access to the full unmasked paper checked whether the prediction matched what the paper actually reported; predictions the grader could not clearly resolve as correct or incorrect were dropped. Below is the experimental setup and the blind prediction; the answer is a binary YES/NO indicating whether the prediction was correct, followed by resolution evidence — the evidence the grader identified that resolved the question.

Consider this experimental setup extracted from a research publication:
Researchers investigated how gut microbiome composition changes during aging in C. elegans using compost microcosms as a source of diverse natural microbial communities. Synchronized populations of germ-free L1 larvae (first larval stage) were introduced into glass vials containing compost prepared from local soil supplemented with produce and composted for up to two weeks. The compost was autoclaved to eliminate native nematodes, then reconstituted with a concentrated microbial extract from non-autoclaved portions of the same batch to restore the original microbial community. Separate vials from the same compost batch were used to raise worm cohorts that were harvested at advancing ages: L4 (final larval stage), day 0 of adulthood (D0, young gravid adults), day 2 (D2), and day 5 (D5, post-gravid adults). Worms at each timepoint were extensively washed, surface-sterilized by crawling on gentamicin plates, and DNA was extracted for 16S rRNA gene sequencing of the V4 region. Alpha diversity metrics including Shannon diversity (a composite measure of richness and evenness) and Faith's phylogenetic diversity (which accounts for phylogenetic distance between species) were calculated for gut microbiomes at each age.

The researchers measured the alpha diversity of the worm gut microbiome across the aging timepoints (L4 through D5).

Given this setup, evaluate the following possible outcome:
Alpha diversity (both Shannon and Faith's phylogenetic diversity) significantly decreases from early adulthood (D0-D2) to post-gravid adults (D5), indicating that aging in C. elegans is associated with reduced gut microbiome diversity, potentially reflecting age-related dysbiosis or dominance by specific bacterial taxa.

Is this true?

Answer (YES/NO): YES